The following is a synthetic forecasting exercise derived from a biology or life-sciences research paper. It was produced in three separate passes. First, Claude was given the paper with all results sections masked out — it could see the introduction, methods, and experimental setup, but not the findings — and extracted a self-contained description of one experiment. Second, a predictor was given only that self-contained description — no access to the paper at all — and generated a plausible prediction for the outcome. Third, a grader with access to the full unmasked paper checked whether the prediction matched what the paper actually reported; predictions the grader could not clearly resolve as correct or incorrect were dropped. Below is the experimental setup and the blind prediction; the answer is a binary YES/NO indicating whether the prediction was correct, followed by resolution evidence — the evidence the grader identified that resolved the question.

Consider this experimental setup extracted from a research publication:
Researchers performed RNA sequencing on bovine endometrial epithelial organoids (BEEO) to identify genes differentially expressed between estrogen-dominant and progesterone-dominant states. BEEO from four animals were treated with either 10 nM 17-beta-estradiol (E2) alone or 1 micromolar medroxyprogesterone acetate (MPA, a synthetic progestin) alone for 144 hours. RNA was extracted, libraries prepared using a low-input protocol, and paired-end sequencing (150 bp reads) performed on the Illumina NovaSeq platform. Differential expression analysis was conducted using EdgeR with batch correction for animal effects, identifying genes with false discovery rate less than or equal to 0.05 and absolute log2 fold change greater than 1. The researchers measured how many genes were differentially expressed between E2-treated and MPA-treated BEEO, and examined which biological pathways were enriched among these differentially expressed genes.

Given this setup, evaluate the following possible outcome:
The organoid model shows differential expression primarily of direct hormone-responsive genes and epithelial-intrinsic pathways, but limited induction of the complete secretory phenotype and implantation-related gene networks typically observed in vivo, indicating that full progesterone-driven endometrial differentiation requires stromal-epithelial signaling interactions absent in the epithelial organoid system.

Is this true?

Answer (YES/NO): NO